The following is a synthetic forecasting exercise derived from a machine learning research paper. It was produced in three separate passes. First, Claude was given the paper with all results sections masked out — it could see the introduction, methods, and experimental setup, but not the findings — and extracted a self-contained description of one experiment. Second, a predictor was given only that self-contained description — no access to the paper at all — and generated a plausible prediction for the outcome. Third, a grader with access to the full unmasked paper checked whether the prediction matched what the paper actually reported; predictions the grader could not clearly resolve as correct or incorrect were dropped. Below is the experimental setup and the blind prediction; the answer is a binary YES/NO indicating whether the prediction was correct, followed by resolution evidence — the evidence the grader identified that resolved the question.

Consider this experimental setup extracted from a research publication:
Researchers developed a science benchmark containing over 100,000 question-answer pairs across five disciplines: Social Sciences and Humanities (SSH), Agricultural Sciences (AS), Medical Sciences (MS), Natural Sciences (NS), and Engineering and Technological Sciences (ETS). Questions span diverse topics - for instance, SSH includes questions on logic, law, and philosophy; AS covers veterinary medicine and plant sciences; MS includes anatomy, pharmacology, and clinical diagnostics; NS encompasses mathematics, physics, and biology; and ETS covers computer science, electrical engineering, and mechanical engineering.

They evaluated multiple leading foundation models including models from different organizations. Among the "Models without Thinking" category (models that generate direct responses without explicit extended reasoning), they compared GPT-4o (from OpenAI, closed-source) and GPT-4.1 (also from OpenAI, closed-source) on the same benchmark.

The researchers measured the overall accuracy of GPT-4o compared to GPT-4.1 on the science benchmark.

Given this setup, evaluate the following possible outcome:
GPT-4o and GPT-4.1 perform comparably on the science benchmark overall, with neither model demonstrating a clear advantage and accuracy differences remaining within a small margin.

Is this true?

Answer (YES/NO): YES